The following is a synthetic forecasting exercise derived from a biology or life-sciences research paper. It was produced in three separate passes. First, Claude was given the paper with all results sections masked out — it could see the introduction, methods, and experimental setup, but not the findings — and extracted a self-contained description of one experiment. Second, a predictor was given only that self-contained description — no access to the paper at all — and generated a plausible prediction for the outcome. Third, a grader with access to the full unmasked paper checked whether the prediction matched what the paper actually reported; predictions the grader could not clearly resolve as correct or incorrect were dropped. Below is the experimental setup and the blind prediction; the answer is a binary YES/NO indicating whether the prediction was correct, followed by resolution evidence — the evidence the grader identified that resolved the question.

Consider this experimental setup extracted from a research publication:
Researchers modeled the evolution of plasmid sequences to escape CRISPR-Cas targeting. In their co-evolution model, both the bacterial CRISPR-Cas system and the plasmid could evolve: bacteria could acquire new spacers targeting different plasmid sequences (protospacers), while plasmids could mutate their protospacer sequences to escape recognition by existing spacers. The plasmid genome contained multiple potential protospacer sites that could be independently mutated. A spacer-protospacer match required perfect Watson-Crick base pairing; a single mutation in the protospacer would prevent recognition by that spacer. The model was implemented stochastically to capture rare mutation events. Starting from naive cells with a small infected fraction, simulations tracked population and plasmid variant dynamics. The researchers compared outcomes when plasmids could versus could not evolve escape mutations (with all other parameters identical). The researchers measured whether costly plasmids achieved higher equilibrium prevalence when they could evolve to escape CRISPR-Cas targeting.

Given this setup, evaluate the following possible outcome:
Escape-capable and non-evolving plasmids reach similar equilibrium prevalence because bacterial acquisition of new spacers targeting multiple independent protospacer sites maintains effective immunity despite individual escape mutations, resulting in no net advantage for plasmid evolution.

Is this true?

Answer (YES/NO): NO